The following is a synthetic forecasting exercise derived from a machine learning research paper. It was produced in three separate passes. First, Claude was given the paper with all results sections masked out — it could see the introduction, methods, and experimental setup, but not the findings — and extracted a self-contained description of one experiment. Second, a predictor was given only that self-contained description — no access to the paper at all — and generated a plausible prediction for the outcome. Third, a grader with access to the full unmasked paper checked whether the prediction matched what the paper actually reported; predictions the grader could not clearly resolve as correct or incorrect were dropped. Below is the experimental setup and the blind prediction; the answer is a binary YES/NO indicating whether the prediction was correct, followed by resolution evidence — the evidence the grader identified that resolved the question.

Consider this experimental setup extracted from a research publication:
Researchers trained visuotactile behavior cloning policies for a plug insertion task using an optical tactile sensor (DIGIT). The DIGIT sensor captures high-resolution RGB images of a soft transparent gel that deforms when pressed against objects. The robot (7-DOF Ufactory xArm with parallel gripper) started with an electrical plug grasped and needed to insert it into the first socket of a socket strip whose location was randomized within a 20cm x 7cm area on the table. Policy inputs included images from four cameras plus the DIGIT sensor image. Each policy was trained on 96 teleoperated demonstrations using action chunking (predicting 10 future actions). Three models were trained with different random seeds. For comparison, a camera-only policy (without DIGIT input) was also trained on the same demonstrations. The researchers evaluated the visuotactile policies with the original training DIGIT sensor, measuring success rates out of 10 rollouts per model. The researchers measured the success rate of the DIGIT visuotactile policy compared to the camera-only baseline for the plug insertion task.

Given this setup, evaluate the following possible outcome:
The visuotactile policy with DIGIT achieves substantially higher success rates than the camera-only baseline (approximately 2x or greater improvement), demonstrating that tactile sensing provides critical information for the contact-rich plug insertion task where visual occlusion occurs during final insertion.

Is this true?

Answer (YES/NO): NO